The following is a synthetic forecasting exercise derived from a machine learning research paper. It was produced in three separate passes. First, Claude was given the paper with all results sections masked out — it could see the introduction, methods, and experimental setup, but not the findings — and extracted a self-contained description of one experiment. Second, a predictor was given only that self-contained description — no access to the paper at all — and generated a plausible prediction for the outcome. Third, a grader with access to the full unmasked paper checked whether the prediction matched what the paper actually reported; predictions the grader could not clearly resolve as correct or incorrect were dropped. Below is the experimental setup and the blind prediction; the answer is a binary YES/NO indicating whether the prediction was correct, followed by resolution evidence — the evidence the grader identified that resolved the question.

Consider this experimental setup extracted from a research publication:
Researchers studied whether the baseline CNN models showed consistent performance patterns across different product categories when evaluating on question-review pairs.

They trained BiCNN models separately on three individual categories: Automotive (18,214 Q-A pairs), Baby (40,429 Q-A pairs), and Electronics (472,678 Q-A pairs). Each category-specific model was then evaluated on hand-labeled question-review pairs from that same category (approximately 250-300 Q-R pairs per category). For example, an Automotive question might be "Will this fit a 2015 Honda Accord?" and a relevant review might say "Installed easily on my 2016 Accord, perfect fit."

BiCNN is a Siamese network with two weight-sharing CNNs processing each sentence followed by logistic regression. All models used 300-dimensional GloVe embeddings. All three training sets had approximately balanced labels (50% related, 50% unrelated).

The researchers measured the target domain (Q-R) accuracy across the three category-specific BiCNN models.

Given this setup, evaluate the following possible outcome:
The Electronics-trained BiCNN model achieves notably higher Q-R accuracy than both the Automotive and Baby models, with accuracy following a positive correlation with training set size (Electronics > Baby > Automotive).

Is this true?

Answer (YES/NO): NO